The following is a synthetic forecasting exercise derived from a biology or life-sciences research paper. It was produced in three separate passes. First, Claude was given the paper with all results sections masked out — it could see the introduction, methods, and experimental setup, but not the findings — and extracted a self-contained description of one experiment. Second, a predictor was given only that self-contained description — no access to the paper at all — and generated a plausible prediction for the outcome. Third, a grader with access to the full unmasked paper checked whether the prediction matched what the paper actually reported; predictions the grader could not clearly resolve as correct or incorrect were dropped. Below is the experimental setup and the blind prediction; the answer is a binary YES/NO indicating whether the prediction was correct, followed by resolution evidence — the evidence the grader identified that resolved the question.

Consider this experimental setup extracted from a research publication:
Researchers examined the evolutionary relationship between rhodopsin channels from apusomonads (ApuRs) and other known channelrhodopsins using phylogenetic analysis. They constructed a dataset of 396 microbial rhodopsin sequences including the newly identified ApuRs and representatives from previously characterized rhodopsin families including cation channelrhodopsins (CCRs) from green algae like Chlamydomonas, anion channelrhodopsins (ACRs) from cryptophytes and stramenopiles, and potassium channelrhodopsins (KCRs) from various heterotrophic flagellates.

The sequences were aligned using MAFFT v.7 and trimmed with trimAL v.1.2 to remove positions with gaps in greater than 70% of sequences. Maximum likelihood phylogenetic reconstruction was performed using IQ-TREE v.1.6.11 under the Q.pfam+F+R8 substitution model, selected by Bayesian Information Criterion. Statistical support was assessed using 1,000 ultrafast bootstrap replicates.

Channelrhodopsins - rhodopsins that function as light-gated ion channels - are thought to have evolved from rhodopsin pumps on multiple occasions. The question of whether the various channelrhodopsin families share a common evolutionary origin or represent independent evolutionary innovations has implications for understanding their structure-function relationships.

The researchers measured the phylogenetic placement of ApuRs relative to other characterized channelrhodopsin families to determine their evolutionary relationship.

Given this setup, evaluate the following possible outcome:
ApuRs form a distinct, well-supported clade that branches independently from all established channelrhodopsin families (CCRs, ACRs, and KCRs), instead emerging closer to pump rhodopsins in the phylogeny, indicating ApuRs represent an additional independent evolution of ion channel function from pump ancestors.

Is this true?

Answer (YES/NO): NO